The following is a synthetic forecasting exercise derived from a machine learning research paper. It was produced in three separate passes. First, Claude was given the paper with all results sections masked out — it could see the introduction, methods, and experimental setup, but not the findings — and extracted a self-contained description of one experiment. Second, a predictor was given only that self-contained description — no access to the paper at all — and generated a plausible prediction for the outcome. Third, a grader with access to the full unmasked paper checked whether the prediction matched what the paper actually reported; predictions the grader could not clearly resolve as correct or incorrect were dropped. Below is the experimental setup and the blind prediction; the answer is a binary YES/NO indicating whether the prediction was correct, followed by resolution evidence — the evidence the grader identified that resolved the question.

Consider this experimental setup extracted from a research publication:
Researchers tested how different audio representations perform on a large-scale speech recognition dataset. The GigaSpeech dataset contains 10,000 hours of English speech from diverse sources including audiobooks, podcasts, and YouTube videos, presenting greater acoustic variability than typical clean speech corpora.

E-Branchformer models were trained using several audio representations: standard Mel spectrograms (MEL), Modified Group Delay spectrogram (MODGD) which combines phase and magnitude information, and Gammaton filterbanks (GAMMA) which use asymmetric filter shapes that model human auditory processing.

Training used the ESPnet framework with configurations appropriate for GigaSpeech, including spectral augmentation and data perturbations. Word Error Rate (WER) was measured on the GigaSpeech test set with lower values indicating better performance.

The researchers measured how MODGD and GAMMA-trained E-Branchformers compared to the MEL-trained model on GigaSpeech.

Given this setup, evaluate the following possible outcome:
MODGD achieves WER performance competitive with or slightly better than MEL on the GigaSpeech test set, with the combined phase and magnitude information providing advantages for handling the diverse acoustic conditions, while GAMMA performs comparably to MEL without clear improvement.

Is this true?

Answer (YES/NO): NO